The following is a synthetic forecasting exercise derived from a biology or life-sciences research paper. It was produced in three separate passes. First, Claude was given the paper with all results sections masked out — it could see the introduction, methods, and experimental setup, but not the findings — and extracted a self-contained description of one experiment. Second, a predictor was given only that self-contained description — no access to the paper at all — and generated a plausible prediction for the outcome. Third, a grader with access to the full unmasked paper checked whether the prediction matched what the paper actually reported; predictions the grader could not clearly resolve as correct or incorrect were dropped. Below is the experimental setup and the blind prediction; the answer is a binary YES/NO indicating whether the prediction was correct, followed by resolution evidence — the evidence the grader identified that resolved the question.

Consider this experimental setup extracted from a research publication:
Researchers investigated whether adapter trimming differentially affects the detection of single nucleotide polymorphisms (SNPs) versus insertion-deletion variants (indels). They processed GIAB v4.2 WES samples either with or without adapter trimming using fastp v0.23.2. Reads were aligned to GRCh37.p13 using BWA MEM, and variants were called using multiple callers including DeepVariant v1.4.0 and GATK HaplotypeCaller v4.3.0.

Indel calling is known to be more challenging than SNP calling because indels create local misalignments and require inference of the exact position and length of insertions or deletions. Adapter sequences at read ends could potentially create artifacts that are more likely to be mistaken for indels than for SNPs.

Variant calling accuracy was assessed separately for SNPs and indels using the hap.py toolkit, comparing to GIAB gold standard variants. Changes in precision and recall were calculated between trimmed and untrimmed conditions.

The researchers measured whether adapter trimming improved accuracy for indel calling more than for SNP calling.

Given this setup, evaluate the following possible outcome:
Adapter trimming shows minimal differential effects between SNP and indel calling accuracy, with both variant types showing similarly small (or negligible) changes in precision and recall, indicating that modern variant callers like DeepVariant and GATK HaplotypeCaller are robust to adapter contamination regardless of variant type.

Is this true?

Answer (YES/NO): NO